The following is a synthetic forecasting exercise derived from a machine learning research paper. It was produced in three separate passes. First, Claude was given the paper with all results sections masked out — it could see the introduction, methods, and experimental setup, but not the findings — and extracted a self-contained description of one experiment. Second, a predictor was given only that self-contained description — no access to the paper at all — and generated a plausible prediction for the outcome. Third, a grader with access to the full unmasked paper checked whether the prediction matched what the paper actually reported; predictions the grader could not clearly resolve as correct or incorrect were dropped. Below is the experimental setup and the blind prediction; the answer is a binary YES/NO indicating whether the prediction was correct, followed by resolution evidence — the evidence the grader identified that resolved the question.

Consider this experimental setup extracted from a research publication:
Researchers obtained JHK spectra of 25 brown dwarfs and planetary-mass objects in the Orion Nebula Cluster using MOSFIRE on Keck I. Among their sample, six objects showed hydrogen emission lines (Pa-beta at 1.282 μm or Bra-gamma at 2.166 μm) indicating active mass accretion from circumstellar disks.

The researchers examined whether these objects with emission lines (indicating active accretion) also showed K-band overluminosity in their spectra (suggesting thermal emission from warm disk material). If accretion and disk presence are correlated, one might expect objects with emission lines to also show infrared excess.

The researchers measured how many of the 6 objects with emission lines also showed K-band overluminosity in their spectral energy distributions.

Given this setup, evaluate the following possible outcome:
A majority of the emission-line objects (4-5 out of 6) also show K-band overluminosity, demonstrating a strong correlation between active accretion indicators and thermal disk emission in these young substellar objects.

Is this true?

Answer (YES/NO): NO